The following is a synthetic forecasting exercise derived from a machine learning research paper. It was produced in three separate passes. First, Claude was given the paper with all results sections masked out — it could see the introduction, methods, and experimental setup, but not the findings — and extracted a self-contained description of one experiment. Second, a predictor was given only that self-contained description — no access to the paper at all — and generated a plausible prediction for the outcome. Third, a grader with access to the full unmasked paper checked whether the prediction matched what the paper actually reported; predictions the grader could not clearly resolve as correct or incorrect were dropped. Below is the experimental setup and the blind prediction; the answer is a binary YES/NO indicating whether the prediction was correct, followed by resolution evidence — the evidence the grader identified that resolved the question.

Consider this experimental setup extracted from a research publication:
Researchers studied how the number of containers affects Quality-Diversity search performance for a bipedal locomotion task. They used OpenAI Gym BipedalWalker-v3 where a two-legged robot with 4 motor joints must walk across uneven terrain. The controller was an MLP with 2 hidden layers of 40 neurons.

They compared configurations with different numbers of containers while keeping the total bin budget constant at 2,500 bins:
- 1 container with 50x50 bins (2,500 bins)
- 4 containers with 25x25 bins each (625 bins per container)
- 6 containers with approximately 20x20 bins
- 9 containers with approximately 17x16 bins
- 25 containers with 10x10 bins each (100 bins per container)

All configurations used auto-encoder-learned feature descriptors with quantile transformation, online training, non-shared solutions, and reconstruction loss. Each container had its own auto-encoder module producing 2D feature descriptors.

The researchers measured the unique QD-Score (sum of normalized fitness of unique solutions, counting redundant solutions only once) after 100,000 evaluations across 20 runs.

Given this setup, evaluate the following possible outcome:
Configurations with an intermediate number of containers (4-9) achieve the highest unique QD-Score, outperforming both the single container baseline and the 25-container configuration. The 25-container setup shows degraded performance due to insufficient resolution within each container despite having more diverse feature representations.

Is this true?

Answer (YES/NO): NO